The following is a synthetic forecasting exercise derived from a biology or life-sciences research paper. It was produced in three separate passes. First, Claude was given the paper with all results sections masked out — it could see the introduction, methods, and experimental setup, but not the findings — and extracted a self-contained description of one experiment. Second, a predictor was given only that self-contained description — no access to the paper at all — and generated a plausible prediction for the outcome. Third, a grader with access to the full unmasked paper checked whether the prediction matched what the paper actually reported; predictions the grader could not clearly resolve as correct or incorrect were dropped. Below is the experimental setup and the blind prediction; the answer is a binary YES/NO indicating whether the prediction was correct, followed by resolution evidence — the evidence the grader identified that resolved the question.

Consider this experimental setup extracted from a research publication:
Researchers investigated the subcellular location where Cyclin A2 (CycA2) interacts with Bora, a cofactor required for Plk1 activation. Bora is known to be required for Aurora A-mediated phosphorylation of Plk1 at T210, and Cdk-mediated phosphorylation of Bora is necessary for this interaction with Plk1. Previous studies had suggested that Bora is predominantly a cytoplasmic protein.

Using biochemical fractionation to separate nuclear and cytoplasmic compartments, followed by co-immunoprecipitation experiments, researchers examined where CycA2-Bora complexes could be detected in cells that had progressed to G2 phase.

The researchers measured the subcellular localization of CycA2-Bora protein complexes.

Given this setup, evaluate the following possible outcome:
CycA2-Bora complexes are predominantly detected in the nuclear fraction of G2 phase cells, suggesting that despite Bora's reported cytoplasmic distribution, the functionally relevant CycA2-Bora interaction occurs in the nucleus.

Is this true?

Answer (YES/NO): NO